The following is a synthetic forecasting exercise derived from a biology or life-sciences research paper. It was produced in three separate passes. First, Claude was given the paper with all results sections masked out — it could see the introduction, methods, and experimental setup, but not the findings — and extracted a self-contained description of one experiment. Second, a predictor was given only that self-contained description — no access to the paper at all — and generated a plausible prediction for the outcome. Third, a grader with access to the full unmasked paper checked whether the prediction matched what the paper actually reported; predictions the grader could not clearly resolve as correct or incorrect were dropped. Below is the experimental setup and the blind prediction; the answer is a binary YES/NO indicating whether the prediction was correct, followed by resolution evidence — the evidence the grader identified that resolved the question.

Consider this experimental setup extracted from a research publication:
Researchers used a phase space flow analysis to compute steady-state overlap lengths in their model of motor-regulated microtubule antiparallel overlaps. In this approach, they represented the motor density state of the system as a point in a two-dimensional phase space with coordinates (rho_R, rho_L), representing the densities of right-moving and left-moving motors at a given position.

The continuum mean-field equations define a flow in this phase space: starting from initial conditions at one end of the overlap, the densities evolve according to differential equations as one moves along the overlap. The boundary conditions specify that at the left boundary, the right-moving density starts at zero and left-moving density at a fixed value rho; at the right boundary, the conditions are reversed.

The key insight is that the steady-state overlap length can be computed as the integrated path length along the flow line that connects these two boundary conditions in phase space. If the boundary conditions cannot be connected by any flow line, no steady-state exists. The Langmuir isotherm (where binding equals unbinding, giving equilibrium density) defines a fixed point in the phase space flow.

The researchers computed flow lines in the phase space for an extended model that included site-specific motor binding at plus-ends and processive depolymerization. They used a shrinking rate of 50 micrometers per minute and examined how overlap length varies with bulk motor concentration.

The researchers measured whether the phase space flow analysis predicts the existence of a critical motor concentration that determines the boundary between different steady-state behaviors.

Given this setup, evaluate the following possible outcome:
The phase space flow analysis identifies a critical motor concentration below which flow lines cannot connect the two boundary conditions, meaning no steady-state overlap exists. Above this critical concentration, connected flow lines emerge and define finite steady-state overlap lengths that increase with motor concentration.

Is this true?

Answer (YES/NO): NO